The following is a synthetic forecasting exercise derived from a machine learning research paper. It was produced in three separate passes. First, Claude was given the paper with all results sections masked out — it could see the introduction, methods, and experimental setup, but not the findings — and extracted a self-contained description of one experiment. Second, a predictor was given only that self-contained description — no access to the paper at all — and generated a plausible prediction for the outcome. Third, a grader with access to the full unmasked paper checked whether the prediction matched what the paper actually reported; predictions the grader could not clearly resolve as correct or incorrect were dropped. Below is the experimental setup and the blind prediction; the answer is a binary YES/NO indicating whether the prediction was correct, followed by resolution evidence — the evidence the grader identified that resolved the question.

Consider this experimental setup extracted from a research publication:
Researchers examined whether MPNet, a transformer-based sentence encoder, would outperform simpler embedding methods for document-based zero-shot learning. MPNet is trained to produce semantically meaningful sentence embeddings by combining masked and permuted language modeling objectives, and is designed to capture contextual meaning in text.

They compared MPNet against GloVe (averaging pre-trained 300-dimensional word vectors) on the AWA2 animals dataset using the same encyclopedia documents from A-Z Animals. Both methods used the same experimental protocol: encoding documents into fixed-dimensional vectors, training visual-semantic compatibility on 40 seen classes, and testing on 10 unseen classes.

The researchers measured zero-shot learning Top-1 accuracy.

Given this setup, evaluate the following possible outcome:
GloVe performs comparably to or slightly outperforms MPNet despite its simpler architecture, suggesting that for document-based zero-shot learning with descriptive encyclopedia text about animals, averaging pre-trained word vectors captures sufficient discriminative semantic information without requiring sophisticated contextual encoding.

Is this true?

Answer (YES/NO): YES